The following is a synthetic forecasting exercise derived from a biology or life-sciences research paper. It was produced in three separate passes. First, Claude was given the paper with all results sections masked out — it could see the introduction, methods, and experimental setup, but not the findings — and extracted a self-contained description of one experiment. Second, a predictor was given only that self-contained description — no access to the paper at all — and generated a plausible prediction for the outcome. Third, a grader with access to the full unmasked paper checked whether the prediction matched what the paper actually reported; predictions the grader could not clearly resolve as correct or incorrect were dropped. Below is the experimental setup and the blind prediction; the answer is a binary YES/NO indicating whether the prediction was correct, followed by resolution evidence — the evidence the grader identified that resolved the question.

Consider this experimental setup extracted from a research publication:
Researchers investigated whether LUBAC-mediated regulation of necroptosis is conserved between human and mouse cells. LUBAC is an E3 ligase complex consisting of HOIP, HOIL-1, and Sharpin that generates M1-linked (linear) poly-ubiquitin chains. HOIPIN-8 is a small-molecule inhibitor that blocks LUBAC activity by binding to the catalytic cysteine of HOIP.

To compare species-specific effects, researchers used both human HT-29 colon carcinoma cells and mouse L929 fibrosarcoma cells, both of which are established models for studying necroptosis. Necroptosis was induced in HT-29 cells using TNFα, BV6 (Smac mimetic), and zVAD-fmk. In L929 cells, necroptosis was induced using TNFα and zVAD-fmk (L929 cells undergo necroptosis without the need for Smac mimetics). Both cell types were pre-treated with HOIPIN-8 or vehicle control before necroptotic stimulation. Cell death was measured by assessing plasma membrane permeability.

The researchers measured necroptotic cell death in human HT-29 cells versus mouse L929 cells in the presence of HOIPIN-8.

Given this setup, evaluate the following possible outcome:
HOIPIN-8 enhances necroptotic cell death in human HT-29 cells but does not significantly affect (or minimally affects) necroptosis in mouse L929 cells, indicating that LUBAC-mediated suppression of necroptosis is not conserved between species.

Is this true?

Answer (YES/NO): NO